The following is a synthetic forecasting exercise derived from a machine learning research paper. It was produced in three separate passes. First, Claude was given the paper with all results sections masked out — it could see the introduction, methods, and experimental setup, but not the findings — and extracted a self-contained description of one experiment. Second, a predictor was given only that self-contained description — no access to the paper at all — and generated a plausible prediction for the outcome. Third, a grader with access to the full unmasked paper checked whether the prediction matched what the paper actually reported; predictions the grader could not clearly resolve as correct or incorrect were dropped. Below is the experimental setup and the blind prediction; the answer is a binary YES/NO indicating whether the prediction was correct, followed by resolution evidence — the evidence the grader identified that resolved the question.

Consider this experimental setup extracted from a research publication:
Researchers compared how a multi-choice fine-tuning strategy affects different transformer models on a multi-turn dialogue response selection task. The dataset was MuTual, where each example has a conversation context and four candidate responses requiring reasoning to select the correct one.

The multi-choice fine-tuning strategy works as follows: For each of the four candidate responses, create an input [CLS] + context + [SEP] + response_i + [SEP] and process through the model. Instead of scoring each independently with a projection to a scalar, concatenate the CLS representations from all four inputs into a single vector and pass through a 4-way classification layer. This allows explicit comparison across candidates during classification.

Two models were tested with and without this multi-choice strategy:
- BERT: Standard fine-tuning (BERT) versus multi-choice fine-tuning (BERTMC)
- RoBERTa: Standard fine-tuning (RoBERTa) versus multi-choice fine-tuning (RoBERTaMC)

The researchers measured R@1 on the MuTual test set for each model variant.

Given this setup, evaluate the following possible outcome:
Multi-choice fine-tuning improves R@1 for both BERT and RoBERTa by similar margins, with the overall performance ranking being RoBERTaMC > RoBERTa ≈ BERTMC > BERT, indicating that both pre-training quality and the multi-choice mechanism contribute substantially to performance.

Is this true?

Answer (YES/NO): NO